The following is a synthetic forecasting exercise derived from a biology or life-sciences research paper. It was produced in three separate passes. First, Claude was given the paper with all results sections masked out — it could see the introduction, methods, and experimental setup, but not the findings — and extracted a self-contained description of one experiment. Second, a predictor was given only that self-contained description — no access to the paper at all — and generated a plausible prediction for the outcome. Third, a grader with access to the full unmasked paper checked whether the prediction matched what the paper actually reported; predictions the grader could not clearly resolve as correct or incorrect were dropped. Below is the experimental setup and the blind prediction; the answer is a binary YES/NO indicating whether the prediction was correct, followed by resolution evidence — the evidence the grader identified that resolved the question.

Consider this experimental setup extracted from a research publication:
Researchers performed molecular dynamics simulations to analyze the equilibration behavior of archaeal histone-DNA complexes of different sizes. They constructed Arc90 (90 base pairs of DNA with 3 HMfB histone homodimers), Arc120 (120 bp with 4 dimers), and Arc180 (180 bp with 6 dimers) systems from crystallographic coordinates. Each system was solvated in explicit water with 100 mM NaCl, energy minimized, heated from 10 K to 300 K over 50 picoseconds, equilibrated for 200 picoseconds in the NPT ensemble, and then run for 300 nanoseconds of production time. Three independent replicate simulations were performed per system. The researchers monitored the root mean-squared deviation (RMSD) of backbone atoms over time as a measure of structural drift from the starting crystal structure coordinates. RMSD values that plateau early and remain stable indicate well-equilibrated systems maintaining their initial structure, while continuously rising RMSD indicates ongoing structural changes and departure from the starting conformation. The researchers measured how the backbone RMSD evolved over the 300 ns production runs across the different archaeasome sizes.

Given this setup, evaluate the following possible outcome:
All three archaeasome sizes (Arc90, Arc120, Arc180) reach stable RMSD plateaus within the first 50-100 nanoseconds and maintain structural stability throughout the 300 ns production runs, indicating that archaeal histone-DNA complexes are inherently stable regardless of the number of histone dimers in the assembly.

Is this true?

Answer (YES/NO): NO